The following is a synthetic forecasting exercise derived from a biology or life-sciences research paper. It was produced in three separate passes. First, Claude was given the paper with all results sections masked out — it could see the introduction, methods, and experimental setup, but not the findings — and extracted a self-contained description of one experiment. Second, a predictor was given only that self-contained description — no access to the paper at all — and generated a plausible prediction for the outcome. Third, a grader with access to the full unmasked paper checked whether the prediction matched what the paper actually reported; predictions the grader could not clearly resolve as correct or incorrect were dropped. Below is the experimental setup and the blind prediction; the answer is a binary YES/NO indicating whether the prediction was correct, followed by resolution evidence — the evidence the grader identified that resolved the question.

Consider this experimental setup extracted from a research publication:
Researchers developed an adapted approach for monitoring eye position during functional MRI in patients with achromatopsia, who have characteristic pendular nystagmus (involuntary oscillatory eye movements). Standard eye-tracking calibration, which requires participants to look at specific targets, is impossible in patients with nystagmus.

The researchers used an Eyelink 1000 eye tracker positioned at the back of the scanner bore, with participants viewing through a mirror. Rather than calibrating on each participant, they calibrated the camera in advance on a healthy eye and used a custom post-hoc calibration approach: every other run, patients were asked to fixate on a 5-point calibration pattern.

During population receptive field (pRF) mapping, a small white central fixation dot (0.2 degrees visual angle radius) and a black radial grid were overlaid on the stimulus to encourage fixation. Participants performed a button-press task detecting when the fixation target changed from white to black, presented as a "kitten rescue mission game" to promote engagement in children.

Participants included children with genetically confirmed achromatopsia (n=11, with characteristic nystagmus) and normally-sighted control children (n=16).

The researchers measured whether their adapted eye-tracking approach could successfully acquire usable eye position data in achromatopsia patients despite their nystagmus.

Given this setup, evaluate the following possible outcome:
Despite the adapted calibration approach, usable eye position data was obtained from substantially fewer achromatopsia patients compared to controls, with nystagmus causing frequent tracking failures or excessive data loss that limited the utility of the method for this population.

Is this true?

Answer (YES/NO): NO